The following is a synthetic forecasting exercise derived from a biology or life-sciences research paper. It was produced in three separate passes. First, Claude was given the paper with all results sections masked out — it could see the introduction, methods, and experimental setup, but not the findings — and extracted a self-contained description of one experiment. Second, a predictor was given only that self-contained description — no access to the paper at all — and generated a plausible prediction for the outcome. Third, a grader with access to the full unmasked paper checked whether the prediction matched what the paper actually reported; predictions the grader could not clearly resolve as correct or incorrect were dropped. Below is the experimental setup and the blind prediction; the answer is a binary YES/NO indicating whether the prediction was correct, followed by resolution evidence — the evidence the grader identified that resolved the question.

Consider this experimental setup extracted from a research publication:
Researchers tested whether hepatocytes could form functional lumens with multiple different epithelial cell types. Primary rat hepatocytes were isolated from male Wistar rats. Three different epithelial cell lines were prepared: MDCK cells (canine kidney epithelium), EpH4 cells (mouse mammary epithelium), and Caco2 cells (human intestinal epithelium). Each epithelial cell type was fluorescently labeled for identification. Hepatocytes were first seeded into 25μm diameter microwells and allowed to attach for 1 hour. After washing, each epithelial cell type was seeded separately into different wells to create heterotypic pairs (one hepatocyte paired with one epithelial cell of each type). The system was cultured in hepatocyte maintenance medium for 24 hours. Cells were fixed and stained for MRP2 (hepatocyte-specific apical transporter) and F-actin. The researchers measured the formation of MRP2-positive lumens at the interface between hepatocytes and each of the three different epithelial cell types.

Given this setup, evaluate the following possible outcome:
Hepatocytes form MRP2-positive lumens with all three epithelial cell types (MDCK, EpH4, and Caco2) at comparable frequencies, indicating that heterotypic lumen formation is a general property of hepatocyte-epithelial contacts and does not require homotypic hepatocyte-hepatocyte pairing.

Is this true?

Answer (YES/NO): NO